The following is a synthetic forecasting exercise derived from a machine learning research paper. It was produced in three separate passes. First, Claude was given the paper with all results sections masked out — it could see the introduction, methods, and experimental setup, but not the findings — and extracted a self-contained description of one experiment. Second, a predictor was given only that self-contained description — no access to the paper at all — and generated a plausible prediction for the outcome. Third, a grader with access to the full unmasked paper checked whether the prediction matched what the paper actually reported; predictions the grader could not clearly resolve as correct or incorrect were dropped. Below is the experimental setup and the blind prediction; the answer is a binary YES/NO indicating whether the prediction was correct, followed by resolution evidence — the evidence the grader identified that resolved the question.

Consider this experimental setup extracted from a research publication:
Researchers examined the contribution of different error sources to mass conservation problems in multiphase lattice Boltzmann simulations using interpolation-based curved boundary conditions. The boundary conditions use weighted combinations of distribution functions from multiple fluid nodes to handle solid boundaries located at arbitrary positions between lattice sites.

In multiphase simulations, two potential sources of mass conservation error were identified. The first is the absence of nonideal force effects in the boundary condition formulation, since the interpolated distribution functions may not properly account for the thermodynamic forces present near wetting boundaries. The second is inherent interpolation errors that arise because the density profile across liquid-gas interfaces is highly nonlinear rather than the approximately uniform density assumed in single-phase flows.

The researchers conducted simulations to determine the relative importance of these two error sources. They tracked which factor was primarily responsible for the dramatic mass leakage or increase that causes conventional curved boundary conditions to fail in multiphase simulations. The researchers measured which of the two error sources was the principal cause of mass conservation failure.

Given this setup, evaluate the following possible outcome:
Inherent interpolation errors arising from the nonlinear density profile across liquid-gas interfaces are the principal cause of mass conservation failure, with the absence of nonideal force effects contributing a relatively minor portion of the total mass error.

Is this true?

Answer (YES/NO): NO